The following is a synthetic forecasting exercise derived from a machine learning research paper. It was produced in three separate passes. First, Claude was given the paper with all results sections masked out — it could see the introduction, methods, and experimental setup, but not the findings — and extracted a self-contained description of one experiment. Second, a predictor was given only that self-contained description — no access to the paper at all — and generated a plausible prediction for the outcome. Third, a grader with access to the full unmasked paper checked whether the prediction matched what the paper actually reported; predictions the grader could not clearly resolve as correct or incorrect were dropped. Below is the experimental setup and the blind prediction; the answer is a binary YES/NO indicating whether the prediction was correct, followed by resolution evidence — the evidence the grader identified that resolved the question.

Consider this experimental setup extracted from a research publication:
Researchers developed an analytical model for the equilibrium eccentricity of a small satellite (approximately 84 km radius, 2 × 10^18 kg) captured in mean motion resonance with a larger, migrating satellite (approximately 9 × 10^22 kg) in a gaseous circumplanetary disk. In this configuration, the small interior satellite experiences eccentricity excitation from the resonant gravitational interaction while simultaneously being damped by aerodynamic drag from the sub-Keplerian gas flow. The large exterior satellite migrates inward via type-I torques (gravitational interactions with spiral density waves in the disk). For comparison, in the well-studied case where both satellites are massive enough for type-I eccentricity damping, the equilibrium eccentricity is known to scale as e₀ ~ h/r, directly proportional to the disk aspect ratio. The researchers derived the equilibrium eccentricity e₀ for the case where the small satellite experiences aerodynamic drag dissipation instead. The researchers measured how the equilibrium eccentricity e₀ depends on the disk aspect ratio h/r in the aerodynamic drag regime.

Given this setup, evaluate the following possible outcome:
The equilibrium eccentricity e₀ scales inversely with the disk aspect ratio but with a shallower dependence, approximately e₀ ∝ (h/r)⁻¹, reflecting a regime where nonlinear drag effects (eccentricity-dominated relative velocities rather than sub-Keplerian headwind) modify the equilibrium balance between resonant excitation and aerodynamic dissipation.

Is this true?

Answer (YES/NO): NO